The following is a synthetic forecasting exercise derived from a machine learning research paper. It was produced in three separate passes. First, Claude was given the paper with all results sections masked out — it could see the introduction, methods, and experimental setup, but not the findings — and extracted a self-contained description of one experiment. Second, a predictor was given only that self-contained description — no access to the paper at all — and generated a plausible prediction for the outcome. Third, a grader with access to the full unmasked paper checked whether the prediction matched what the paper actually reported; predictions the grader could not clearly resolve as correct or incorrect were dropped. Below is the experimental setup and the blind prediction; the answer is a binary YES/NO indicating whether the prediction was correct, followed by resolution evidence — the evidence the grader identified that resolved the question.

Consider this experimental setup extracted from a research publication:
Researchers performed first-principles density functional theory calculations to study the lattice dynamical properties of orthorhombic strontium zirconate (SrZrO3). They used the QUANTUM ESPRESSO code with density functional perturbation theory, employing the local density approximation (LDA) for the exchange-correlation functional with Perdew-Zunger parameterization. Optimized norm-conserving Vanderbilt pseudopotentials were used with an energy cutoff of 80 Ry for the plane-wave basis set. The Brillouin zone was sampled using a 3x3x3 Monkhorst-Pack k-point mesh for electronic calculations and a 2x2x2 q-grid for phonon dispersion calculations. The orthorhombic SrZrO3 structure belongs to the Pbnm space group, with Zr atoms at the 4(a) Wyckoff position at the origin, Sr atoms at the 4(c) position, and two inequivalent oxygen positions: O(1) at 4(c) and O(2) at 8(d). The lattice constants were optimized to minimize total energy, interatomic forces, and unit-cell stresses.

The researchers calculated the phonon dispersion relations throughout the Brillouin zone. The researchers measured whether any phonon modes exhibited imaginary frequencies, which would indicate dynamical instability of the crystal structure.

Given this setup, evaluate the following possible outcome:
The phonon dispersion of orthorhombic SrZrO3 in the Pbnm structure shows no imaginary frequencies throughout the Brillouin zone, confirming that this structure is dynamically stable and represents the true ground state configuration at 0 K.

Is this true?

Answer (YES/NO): YES